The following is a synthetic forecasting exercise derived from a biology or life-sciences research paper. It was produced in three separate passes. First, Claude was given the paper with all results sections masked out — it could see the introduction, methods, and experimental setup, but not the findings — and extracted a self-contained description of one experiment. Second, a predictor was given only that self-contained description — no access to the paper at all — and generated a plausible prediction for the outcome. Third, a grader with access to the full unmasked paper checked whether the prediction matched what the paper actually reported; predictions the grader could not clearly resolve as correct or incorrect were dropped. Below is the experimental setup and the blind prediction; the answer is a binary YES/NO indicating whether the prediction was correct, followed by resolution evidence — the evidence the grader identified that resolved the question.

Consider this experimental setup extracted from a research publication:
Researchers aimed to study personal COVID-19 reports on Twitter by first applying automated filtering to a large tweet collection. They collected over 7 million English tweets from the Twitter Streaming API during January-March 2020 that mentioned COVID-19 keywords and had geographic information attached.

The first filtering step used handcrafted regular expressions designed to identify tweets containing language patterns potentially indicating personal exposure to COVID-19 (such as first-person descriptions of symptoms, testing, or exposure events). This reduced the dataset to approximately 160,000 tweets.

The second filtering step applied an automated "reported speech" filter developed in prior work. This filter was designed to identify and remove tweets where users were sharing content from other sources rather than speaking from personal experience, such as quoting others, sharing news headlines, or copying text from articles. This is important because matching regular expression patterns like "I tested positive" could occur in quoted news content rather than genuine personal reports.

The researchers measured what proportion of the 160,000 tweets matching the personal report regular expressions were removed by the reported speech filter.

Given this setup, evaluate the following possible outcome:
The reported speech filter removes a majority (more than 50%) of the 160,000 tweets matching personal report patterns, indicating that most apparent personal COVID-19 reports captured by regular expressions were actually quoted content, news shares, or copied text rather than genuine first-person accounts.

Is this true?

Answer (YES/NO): NO